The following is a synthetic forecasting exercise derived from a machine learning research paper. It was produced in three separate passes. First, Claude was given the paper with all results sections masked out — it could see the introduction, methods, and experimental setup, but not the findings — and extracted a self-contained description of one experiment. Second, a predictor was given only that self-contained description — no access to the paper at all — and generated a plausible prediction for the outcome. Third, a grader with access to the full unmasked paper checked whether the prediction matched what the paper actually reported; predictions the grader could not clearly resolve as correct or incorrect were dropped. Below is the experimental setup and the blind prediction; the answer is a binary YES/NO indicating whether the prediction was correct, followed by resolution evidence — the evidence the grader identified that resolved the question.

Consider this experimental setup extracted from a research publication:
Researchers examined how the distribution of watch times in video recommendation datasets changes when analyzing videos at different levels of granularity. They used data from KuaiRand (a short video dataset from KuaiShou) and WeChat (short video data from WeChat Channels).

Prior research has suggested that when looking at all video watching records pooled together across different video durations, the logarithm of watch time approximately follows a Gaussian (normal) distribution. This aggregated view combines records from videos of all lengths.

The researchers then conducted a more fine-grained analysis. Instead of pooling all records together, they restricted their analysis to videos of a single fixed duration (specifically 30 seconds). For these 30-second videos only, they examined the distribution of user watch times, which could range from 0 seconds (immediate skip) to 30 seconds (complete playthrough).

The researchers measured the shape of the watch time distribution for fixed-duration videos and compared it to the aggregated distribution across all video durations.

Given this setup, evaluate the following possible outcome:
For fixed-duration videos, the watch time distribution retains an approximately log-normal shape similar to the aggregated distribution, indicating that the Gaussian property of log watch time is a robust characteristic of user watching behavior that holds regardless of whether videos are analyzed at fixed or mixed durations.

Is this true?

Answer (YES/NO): NO